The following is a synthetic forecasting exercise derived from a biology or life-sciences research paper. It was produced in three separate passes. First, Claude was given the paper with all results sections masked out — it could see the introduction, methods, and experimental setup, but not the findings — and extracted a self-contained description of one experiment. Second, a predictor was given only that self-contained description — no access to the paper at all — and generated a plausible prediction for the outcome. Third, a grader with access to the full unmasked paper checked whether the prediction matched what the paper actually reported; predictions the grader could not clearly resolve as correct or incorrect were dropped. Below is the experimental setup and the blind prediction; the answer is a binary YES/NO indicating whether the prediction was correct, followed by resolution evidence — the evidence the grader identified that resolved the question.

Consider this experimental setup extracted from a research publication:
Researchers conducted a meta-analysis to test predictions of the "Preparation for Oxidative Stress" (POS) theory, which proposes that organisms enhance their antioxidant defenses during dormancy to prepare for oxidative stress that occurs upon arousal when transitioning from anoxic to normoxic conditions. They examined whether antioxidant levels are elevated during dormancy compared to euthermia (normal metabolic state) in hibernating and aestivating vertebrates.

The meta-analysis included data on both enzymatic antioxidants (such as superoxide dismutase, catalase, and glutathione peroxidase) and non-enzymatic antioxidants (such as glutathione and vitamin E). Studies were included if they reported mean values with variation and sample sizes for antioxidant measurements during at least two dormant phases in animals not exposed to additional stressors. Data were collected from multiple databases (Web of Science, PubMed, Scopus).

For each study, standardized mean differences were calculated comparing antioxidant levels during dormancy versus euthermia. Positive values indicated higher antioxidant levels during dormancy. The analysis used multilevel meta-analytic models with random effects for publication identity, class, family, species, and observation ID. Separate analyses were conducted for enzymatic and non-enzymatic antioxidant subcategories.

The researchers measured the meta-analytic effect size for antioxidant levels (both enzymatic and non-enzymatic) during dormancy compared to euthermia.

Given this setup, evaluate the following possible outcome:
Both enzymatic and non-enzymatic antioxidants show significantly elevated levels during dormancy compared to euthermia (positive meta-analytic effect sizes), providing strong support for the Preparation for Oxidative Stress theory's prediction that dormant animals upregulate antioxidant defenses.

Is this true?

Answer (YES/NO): NO